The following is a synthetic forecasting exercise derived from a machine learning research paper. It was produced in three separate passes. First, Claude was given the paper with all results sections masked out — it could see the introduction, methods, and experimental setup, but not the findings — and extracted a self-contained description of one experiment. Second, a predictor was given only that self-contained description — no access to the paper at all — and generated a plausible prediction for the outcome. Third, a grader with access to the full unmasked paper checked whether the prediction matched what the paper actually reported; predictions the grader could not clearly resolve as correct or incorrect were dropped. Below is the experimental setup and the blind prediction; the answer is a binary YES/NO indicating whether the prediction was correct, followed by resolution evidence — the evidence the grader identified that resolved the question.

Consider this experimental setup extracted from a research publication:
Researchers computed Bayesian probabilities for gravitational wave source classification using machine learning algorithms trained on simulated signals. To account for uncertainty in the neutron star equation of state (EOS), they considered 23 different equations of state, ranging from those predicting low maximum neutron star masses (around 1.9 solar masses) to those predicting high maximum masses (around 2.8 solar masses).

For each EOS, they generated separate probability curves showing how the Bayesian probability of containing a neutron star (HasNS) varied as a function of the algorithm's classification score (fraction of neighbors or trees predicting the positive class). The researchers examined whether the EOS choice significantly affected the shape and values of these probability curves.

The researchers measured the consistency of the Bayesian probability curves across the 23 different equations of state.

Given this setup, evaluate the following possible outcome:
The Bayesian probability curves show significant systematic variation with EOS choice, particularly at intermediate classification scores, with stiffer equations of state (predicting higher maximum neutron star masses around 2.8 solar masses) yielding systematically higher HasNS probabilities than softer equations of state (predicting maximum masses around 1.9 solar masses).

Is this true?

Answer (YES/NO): NO